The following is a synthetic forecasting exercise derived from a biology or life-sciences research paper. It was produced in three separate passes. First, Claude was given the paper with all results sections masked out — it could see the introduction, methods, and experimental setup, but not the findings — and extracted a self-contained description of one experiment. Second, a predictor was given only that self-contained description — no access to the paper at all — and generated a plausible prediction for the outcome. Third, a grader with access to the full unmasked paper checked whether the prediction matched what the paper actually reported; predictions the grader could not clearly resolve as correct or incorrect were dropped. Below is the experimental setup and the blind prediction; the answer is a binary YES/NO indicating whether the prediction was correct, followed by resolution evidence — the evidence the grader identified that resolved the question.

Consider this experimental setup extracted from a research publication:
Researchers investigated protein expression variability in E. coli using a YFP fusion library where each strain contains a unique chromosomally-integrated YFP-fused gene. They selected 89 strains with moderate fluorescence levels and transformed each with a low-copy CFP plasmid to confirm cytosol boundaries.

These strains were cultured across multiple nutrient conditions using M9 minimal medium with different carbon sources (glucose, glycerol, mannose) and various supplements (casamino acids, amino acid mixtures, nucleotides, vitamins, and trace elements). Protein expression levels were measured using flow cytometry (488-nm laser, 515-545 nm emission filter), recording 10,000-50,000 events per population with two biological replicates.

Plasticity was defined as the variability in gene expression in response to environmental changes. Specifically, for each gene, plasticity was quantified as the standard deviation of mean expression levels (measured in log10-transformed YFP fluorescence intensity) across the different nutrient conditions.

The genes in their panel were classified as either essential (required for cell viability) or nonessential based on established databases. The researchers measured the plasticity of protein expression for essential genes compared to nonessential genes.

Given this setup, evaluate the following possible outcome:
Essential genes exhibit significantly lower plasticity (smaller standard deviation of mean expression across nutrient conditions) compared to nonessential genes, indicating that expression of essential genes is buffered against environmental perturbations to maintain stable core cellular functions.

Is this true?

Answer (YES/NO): YES